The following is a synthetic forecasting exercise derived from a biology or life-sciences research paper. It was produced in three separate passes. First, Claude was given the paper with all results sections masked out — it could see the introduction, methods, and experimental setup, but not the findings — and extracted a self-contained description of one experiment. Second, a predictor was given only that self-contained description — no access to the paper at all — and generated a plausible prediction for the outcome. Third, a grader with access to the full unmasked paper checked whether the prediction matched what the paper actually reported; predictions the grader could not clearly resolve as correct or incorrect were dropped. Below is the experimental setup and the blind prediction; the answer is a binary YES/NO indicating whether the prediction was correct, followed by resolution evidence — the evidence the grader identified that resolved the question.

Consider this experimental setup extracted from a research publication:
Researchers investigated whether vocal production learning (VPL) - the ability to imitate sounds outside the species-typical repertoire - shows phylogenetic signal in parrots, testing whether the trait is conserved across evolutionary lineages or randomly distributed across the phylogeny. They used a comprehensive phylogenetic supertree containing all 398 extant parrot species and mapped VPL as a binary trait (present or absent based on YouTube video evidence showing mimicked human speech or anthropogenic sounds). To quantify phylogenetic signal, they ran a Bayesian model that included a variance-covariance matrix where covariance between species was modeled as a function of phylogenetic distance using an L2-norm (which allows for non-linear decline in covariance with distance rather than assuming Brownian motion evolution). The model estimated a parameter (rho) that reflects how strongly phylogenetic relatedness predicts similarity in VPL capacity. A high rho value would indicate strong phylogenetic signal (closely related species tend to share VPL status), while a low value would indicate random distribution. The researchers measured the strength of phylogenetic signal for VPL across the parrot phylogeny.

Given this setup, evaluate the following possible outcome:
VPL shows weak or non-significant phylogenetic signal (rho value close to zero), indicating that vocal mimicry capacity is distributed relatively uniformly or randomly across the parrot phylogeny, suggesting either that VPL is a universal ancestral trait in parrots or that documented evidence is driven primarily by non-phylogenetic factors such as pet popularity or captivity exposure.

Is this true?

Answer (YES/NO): NO